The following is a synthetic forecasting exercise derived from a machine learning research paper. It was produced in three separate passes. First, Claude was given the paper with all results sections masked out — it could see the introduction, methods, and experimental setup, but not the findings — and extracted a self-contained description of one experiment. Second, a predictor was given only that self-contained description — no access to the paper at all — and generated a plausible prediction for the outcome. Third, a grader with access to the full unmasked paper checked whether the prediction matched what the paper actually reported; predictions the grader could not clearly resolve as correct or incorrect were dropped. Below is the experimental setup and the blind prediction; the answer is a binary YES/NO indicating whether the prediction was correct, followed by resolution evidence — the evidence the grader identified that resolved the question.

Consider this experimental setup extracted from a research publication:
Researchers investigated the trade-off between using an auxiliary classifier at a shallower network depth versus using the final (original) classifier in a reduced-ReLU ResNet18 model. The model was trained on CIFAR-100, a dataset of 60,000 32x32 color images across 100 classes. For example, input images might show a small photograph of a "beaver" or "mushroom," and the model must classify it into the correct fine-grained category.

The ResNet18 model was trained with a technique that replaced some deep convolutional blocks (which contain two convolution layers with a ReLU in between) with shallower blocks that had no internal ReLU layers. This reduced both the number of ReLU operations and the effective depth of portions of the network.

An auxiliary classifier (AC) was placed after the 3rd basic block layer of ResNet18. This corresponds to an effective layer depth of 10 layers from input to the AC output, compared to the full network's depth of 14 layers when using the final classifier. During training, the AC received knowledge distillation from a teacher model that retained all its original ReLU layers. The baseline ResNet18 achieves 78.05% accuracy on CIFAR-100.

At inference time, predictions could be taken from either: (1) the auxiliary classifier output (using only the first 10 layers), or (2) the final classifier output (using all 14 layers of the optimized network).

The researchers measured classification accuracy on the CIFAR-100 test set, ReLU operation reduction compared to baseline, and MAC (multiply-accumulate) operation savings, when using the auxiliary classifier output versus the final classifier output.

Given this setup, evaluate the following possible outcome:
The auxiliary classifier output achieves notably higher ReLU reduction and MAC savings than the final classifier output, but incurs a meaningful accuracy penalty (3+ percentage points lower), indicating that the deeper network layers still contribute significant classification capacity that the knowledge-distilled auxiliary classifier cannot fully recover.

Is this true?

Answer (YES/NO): NO